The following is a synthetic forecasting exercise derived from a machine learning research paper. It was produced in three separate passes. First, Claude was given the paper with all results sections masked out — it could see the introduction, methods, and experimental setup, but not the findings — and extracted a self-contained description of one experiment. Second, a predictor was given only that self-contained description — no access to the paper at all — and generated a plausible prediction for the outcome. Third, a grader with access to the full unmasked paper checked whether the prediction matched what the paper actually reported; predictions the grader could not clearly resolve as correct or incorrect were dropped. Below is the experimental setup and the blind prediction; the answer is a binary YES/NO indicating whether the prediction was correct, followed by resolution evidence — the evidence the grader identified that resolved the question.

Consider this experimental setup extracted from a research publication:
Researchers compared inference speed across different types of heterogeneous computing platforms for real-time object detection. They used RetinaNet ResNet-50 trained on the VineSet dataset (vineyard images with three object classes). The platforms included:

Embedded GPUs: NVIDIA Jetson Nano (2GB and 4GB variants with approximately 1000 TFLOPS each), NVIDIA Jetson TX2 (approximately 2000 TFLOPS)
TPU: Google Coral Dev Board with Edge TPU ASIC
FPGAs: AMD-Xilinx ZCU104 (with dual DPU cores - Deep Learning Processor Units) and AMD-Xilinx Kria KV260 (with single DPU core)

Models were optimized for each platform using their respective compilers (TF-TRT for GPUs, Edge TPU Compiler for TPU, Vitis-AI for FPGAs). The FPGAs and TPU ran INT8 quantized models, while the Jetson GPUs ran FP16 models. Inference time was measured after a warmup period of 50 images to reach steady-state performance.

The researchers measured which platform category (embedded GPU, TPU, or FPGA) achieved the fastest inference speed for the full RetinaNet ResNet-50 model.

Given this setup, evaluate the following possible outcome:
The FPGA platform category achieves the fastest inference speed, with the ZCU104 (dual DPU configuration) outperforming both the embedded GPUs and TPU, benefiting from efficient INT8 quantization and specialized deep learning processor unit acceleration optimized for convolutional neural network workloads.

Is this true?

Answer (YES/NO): YES